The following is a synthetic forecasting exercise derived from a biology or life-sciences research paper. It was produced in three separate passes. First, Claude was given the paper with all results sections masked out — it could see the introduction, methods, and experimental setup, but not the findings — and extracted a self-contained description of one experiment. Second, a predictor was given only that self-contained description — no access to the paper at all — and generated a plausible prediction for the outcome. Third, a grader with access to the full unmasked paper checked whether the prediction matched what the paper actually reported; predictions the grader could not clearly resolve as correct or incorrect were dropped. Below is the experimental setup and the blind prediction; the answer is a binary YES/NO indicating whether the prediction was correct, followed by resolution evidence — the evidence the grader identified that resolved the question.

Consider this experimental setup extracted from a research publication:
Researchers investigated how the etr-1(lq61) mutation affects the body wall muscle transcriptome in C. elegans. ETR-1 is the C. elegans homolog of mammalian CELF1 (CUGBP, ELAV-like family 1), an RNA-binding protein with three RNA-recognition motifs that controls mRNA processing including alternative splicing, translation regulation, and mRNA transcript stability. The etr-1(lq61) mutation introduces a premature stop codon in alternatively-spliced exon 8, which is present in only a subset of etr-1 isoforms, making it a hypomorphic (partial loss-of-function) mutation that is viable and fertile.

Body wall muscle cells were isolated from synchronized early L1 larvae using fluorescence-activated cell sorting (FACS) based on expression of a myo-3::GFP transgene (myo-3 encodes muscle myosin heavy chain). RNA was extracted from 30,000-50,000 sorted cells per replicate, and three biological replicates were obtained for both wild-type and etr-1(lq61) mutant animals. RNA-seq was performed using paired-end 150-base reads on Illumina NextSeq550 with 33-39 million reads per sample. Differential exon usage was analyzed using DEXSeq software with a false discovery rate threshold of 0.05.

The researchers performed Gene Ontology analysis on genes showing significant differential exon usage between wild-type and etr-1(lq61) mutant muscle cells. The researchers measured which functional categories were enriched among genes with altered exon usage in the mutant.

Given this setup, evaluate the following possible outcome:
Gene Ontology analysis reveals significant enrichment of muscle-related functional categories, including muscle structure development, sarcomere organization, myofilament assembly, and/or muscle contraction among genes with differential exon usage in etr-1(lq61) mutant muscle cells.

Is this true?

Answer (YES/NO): YES